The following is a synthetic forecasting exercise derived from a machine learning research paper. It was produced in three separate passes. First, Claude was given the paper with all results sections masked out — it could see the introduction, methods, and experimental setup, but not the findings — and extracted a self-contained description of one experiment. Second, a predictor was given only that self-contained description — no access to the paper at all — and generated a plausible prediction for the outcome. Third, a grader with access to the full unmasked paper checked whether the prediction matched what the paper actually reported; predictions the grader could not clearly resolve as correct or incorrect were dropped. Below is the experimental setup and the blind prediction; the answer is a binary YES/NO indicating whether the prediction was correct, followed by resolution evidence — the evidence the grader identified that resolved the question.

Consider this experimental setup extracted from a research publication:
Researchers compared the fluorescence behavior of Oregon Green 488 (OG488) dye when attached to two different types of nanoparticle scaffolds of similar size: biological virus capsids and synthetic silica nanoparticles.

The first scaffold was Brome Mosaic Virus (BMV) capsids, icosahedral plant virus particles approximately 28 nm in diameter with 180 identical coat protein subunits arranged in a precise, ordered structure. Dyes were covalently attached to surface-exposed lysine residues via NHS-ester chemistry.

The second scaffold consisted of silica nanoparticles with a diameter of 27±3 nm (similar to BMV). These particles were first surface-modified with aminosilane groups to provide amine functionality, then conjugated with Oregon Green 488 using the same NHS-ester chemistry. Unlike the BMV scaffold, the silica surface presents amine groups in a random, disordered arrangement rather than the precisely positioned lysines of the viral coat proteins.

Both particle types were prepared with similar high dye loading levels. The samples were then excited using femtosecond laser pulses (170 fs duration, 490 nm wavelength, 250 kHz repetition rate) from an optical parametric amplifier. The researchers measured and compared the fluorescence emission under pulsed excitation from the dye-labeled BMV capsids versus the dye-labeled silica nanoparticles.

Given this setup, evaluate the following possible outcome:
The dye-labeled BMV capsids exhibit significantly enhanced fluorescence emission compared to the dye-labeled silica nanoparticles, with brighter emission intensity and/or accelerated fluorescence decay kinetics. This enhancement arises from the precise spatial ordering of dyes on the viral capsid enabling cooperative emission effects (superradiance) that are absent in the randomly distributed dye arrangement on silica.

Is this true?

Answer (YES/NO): YES